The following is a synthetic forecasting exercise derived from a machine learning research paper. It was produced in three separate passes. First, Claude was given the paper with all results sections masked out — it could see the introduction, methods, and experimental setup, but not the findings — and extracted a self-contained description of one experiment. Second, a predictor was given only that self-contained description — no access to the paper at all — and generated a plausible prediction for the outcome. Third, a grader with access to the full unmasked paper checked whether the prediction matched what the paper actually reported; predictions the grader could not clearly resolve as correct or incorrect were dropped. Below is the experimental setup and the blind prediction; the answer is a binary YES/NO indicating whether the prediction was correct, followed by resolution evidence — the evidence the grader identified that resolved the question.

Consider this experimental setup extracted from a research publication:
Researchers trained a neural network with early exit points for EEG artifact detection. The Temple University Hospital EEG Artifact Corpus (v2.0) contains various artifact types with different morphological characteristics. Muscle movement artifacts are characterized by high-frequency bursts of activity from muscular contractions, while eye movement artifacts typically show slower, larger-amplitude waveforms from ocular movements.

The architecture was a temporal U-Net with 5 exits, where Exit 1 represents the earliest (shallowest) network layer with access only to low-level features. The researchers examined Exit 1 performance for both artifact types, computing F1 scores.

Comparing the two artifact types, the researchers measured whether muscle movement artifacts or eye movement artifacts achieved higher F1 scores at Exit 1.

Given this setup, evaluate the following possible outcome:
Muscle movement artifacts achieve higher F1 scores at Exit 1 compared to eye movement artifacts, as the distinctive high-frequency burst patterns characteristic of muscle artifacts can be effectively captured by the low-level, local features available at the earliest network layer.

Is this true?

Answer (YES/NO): YES